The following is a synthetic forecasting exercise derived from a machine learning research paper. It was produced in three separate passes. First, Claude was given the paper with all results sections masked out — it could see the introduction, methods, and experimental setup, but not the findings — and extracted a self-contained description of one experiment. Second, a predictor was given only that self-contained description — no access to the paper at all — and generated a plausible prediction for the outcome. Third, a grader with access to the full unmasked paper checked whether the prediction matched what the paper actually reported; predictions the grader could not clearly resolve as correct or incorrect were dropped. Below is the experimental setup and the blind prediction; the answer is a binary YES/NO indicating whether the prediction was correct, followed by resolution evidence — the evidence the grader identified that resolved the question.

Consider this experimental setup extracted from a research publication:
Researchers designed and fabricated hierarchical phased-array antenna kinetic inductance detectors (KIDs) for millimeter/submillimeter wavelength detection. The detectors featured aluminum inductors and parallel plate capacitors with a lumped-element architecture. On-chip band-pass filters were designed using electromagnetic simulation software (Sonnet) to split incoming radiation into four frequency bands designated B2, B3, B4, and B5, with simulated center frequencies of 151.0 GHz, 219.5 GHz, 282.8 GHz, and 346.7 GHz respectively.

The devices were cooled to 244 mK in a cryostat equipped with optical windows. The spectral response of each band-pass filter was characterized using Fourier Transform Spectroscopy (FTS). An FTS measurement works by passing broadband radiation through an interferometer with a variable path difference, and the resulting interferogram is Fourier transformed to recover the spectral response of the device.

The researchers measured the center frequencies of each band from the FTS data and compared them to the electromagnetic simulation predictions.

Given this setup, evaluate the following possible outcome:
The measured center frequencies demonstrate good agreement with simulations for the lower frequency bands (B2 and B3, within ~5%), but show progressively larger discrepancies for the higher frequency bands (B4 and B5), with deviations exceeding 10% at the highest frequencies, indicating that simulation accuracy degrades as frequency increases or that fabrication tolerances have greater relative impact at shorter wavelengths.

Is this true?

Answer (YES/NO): NO